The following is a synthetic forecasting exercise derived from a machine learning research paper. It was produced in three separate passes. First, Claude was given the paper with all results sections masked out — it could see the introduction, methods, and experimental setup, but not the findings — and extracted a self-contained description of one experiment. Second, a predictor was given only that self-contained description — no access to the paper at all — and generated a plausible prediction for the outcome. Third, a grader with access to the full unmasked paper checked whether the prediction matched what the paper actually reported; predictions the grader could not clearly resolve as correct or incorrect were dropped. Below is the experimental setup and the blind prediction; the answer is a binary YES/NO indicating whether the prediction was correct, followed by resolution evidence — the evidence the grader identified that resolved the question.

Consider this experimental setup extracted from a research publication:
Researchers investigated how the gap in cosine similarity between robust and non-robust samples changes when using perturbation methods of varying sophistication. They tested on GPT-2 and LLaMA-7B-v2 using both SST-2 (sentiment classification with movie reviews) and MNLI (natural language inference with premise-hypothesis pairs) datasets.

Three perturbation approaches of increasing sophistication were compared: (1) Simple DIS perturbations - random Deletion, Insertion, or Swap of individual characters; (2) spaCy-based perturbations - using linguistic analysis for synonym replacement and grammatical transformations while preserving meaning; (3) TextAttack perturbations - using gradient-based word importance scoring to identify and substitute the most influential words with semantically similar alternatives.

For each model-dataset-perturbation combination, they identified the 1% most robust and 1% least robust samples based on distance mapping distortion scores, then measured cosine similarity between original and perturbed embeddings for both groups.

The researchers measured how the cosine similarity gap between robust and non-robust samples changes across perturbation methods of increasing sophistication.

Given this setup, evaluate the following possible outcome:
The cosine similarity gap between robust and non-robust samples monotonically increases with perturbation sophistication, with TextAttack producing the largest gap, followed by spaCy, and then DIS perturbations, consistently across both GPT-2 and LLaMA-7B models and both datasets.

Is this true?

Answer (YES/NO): NO